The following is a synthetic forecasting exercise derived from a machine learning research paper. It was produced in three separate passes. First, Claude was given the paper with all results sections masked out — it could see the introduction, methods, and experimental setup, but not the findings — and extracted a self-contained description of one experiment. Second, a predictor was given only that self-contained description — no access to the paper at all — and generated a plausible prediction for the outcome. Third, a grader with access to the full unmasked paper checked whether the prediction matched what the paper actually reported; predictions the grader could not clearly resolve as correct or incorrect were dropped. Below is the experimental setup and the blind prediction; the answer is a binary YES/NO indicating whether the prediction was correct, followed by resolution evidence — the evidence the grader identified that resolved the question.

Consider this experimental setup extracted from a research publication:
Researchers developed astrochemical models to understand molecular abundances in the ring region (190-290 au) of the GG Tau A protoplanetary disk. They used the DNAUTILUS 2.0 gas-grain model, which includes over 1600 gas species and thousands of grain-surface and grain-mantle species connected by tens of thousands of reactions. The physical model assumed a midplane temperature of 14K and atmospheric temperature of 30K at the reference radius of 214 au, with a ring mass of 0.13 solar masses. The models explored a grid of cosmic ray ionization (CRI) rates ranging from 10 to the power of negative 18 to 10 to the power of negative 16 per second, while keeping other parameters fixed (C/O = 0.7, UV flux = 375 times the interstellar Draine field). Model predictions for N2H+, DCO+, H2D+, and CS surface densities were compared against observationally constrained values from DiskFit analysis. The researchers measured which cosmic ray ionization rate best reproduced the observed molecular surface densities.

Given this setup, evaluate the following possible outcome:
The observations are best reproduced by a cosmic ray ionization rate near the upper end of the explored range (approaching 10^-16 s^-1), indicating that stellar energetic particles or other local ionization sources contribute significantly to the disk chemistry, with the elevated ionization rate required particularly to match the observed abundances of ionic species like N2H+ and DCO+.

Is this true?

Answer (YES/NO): NO